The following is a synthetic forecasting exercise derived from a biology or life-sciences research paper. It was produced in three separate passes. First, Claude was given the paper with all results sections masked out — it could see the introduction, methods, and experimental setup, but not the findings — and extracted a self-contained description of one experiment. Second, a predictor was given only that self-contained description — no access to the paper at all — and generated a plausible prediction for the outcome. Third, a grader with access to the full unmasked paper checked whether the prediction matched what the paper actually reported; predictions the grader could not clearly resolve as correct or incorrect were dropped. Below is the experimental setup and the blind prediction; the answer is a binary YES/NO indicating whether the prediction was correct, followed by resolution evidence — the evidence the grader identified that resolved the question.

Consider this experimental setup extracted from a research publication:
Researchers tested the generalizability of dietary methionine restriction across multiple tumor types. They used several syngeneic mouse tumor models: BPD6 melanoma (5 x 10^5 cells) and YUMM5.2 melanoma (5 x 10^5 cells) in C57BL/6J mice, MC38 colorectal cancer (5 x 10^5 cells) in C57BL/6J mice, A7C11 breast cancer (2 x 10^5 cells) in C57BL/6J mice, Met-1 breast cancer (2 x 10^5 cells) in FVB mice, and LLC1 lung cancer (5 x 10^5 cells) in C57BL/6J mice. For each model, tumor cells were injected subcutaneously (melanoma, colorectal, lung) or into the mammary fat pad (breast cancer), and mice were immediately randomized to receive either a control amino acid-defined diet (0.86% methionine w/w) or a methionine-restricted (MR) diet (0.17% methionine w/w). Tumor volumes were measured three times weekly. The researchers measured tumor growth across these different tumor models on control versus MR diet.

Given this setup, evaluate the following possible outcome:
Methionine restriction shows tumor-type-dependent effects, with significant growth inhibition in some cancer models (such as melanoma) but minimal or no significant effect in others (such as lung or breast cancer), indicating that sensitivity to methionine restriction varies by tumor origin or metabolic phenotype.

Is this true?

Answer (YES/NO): NO